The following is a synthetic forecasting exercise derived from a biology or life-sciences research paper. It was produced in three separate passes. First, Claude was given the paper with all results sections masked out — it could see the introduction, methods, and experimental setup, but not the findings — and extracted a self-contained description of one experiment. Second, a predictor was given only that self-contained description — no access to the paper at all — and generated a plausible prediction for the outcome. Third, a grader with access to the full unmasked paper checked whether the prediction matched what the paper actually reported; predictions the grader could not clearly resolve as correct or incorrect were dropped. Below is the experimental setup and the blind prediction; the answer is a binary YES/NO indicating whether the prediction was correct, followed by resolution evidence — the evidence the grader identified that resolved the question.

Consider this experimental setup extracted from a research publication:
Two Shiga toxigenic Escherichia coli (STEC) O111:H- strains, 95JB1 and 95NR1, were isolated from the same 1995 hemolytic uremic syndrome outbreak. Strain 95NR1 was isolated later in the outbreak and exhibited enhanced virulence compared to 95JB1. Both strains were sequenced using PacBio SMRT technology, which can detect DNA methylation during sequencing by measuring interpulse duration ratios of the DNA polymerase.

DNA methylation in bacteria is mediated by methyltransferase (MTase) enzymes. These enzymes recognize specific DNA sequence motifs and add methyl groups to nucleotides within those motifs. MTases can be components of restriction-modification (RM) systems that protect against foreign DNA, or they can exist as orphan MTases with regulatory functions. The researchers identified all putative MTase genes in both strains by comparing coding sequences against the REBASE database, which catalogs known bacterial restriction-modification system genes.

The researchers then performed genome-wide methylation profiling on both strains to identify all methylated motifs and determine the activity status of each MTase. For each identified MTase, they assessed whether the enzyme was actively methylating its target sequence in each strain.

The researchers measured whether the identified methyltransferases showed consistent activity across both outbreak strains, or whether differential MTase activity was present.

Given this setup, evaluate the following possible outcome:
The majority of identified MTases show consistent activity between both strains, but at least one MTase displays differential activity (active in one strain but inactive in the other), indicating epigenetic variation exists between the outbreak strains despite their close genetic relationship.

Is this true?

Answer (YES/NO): YES